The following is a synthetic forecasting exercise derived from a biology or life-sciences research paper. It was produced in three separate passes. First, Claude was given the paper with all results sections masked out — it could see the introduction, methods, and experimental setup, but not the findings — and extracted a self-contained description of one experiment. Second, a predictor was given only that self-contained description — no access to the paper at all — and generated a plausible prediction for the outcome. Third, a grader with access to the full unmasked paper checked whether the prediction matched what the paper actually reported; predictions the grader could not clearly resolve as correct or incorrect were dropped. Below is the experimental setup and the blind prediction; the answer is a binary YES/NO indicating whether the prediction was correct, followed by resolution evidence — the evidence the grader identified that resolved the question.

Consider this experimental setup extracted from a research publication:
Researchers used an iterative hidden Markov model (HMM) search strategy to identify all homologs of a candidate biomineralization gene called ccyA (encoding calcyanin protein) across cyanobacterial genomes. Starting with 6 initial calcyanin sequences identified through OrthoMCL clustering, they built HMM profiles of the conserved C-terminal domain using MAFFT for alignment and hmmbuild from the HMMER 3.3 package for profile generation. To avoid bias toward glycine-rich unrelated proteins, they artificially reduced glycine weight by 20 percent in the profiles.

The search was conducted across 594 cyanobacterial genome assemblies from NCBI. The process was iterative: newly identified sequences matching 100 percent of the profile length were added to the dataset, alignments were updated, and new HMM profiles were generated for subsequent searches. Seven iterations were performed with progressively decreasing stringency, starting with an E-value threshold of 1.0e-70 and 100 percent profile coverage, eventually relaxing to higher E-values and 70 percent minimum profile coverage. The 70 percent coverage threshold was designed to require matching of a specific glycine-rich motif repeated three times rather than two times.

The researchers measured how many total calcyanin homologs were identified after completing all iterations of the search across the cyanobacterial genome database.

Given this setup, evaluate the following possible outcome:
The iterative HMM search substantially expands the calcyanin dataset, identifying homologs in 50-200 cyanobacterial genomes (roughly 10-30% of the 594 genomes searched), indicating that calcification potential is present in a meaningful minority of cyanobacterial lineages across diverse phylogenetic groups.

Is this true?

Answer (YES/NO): NO